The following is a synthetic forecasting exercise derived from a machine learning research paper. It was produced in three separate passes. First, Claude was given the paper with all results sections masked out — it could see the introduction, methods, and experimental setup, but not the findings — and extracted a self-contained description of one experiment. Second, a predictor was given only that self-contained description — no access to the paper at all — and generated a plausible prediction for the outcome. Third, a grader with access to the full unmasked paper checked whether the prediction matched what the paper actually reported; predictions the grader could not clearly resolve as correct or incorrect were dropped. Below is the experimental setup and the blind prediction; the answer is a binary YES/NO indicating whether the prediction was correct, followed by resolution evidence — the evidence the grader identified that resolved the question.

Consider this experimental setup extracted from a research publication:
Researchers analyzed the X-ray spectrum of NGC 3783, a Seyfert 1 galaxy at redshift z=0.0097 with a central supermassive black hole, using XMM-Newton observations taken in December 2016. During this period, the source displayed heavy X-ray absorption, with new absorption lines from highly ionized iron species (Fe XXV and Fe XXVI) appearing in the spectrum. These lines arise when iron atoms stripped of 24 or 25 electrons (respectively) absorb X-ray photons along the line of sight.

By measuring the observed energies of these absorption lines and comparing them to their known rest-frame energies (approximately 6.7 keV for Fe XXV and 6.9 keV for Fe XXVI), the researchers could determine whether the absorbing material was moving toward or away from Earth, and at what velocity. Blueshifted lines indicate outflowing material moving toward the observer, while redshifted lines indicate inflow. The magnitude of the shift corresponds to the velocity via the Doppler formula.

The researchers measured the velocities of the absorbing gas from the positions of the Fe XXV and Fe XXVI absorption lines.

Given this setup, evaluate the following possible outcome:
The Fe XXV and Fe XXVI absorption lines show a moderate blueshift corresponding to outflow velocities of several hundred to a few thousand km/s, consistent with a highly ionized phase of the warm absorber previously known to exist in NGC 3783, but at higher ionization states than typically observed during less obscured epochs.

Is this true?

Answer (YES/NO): YES